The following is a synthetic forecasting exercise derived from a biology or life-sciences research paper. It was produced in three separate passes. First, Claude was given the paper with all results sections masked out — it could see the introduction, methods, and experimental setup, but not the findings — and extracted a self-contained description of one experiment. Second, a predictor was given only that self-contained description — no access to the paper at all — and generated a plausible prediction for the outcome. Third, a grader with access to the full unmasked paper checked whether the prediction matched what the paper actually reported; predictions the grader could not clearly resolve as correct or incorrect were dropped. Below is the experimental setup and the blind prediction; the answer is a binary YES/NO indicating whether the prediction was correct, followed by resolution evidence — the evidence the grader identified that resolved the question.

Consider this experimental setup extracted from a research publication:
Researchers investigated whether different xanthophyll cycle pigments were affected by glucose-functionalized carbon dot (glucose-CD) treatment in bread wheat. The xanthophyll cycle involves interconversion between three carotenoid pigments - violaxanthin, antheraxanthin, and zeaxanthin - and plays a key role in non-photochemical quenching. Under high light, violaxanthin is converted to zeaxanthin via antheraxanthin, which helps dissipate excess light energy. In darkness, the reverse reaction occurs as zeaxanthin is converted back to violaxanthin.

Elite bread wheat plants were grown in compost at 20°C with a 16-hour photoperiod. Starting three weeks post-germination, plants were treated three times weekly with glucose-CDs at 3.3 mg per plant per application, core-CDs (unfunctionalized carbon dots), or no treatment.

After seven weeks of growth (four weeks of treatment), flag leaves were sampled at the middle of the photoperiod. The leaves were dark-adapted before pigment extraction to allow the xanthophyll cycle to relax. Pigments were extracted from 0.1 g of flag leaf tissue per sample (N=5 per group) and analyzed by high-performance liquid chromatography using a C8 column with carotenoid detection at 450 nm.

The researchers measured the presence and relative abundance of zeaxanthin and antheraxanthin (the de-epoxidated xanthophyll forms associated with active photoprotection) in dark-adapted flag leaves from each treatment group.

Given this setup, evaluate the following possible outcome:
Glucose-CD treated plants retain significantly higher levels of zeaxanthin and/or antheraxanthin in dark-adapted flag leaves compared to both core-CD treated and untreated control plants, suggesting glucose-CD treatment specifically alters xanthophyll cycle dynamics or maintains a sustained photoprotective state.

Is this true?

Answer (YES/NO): NO